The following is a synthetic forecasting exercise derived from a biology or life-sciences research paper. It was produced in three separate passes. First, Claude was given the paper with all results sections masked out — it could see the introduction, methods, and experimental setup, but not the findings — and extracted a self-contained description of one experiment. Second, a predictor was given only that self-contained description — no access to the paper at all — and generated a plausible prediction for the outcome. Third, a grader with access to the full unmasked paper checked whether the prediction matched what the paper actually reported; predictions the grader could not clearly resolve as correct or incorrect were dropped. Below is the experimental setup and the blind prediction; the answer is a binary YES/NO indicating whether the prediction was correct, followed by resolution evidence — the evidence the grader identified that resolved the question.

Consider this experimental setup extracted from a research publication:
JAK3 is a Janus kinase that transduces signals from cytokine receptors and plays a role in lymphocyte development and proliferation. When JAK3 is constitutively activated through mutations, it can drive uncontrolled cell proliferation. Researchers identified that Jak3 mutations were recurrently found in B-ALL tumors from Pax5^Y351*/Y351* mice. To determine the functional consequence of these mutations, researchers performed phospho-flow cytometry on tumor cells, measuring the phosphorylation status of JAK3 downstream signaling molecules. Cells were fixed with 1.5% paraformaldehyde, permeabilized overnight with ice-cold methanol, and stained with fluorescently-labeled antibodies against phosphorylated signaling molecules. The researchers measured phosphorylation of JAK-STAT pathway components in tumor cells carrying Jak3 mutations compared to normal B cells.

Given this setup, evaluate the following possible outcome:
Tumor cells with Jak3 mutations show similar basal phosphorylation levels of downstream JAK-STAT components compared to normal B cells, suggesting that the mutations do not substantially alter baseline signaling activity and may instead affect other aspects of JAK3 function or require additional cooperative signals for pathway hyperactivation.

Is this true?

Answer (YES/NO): NO